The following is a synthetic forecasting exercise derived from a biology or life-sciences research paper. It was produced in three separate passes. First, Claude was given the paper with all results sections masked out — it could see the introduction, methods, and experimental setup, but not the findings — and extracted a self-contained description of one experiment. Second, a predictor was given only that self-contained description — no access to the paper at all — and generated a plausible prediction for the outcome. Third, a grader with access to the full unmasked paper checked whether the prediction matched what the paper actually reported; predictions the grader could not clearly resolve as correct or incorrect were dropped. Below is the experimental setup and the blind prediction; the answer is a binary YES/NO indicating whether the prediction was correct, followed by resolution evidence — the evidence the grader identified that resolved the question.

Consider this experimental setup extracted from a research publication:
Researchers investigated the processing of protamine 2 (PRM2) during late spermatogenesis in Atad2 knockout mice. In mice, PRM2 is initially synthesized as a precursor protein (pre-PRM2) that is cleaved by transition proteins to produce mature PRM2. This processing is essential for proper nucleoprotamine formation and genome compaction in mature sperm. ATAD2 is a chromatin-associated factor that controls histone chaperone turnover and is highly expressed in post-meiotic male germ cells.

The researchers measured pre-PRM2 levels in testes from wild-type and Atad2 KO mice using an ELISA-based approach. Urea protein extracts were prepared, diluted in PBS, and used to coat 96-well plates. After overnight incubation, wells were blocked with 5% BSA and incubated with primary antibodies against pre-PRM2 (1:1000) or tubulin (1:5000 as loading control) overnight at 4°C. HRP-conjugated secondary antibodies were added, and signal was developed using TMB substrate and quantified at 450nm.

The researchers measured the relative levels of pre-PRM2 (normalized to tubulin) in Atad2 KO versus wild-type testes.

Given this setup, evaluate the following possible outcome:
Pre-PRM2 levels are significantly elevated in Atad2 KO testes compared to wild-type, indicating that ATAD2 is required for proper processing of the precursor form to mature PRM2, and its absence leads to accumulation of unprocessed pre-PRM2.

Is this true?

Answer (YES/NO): YES